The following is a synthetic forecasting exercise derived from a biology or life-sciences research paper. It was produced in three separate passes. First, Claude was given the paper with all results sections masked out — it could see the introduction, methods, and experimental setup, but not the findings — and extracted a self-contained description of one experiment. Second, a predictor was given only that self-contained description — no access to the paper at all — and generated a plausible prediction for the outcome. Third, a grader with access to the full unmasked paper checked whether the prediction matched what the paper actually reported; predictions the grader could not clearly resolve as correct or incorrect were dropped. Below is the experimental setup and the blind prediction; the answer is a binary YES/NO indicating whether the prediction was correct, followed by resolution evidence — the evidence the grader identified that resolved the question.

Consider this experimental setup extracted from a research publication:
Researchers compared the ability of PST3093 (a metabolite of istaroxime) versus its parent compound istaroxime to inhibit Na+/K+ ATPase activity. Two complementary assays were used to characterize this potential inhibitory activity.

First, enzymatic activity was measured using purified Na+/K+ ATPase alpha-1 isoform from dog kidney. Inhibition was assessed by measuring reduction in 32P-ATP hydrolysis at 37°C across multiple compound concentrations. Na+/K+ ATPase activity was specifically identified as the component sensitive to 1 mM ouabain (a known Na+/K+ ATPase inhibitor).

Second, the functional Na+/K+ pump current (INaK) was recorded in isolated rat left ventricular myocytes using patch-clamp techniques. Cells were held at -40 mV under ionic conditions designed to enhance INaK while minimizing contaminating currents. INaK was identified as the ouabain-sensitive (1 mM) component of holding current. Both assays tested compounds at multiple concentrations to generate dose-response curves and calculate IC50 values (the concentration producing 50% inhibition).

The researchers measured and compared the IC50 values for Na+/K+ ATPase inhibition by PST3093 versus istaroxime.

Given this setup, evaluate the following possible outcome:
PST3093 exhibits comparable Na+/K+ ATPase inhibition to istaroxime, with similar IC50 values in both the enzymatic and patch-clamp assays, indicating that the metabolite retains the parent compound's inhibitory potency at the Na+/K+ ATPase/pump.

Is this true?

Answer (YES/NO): NO